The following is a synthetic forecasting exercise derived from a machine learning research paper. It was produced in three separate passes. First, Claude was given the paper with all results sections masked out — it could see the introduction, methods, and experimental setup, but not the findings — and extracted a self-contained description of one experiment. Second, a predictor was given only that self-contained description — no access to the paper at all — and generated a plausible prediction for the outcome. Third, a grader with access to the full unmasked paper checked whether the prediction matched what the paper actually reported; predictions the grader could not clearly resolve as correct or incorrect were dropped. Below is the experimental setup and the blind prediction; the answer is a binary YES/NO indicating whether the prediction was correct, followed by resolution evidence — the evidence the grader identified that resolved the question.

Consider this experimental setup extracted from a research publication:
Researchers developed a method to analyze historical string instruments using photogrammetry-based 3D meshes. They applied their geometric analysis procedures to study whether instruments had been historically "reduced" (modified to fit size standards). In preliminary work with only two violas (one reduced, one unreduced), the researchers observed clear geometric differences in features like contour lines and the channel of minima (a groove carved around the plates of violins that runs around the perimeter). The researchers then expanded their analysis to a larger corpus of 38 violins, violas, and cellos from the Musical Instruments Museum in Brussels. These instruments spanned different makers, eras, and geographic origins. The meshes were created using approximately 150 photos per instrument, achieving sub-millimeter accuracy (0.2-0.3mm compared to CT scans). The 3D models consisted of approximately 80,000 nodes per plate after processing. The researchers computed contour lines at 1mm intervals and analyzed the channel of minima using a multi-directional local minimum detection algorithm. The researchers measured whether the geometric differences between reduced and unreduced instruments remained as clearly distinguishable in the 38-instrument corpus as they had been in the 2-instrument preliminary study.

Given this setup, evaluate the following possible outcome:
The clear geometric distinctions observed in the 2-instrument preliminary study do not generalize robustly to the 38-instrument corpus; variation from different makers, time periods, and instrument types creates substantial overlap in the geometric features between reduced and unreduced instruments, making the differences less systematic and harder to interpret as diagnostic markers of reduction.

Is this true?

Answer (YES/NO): YES